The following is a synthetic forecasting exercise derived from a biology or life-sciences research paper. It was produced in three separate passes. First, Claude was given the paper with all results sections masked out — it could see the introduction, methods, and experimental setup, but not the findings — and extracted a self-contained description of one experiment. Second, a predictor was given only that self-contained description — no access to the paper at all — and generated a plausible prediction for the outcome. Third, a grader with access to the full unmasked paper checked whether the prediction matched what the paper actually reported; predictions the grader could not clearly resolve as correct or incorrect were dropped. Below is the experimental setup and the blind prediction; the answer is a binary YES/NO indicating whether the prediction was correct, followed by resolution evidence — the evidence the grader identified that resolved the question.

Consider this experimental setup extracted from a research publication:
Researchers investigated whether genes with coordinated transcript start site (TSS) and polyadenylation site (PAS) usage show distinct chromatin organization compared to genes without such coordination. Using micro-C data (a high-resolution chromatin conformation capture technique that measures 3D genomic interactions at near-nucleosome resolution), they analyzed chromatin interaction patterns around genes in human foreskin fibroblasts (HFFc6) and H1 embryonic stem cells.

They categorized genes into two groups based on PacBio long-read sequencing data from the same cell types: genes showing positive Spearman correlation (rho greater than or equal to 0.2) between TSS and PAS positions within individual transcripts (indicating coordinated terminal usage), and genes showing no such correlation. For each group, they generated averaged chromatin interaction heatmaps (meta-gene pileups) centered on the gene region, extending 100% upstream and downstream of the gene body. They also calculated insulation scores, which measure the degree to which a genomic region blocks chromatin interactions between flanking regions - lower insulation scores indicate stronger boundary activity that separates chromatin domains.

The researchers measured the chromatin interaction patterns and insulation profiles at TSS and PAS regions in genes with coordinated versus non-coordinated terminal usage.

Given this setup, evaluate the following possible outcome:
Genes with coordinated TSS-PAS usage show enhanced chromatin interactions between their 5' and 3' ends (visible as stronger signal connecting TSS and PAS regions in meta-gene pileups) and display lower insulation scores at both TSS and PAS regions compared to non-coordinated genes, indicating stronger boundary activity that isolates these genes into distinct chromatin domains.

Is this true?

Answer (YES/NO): NO